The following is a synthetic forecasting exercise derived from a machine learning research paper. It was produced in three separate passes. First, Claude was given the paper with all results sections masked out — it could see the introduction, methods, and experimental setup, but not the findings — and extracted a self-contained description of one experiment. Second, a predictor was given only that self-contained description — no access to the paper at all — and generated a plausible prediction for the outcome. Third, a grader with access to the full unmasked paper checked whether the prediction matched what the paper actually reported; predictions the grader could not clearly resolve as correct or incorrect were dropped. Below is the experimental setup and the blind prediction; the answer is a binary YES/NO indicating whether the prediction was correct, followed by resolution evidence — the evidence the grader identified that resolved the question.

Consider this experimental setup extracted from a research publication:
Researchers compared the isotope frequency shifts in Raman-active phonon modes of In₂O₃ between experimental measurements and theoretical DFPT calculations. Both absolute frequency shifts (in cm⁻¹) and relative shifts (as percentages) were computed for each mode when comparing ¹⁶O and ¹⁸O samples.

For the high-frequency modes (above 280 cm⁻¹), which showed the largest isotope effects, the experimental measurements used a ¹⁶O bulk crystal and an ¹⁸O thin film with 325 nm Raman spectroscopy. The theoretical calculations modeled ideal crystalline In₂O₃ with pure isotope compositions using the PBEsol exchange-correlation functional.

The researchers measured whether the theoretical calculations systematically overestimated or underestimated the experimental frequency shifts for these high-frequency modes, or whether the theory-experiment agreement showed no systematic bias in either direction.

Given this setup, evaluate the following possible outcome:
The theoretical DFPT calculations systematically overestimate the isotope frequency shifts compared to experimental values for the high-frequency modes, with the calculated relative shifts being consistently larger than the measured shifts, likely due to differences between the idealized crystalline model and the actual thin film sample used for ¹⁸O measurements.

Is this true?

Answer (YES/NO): NO